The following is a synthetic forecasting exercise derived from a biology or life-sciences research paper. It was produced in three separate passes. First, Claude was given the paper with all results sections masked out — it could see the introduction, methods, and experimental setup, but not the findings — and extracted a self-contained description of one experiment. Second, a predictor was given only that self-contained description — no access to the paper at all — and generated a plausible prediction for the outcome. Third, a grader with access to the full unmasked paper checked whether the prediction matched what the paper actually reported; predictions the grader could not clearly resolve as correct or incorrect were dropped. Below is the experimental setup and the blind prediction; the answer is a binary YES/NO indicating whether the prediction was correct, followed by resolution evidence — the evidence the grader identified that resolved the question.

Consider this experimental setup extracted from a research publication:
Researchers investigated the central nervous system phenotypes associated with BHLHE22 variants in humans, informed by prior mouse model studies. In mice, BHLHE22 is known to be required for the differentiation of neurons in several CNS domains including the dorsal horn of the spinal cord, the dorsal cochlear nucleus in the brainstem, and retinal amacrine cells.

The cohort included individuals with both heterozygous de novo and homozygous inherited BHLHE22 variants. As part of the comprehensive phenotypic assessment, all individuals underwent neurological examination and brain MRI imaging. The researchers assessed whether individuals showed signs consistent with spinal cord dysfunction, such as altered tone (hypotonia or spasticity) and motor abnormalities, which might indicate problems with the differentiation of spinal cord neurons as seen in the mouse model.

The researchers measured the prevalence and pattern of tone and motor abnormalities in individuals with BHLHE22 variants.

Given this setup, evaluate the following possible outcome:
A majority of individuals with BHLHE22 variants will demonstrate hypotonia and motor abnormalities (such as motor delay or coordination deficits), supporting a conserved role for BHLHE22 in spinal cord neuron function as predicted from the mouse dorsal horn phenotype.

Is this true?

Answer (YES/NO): YES